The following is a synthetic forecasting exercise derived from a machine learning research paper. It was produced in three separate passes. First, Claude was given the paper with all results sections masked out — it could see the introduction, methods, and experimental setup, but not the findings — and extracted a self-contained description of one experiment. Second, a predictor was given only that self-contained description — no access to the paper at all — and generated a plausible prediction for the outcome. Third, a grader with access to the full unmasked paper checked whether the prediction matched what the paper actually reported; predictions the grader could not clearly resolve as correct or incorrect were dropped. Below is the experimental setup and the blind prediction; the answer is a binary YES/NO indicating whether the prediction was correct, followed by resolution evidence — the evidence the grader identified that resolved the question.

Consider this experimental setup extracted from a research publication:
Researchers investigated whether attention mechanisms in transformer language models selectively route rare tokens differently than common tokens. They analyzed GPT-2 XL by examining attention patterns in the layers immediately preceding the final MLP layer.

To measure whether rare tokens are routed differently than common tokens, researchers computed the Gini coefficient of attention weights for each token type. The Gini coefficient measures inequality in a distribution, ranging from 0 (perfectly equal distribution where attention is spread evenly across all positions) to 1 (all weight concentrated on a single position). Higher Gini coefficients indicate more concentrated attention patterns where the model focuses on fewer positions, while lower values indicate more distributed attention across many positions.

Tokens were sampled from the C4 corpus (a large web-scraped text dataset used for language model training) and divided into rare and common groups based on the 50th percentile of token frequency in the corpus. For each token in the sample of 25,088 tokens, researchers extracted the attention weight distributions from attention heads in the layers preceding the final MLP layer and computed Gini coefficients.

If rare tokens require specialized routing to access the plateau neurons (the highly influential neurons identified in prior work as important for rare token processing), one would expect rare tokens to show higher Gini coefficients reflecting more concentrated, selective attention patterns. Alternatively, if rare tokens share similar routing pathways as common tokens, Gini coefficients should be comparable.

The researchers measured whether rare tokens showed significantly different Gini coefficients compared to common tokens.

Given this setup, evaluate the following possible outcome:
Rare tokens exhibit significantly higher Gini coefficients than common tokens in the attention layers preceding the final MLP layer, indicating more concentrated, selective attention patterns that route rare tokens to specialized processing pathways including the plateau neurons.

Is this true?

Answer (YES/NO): NO